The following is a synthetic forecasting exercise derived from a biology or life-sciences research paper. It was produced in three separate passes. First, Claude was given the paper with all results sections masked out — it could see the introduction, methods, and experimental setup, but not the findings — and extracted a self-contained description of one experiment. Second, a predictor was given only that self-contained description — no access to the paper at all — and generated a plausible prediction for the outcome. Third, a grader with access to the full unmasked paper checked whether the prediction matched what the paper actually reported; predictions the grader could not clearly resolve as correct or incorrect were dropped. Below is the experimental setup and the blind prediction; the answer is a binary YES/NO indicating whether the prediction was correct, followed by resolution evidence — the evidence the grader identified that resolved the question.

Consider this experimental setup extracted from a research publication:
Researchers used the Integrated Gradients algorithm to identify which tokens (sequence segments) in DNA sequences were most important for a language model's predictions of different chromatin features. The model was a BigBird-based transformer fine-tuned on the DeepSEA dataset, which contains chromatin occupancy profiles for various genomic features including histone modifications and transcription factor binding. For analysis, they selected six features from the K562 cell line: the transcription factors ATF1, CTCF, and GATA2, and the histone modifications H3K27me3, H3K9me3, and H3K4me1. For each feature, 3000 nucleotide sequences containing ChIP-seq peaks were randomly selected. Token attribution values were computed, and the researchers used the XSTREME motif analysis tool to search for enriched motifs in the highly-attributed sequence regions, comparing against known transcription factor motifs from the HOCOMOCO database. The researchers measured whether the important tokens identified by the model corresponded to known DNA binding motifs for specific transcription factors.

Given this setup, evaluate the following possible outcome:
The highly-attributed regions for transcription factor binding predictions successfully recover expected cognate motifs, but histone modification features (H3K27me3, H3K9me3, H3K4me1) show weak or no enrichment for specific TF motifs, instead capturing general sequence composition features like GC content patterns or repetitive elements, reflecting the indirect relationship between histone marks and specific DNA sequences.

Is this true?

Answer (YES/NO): NO